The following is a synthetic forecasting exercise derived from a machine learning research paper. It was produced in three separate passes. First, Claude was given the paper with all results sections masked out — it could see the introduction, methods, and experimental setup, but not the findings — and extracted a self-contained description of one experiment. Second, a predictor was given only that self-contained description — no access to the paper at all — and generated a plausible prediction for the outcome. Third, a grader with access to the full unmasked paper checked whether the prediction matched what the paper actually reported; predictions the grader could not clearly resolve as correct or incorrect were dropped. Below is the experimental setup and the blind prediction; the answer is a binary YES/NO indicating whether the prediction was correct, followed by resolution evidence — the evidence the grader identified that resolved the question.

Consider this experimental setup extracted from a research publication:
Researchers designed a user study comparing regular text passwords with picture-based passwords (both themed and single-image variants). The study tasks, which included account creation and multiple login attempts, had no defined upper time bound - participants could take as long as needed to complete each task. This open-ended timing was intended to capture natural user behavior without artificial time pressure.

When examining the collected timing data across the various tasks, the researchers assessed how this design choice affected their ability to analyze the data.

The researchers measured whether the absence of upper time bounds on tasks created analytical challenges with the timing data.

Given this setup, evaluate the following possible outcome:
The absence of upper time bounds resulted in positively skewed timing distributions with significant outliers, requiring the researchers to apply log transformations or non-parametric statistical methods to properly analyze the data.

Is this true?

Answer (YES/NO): NO